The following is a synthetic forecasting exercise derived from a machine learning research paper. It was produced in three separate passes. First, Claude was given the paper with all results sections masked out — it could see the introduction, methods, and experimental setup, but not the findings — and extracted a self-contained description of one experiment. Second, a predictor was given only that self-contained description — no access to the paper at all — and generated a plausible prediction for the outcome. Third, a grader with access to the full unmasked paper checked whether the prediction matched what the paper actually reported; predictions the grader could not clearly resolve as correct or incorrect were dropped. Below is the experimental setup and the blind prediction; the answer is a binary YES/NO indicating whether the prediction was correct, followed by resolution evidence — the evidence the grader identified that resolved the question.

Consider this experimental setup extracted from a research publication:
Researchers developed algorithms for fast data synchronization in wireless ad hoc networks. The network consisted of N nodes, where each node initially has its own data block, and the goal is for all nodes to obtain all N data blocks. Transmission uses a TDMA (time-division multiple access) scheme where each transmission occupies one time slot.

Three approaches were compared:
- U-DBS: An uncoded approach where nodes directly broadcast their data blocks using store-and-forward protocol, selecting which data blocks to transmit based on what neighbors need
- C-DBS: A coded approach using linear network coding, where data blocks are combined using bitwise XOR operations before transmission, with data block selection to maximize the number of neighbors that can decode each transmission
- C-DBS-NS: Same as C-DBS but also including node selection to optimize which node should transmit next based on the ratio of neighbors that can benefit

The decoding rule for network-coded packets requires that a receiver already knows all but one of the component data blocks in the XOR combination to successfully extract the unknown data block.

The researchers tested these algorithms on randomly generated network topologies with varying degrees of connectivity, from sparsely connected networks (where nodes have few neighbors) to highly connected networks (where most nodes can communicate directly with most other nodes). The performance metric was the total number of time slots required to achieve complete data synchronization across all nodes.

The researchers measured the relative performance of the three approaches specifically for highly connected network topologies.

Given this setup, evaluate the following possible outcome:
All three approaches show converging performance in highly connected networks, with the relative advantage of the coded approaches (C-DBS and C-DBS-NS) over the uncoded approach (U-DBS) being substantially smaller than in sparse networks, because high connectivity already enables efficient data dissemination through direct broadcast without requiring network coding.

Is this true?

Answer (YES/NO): YES